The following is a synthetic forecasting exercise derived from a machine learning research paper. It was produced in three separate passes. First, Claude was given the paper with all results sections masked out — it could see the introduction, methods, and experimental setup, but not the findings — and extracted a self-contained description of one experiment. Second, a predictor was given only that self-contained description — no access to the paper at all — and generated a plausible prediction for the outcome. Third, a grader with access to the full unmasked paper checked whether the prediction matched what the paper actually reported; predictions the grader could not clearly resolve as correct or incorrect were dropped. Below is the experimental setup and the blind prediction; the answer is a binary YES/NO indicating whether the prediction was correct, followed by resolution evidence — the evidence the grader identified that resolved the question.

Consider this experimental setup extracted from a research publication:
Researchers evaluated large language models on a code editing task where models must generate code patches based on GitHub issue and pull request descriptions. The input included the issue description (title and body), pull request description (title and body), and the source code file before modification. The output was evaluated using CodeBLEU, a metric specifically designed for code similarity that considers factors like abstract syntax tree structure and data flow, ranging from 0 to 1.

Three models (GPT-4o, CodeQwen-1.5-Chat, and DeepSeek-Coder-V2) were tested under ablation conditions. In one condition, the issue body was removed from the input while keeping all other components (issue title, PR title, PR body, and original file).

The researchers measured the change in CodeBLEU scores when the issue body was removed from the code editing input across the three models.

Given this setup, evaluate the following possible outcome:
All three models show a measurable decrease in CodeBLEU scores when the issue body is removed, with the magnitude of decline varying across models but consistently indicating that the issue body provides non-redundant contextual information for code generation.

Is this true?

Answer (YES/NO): NO